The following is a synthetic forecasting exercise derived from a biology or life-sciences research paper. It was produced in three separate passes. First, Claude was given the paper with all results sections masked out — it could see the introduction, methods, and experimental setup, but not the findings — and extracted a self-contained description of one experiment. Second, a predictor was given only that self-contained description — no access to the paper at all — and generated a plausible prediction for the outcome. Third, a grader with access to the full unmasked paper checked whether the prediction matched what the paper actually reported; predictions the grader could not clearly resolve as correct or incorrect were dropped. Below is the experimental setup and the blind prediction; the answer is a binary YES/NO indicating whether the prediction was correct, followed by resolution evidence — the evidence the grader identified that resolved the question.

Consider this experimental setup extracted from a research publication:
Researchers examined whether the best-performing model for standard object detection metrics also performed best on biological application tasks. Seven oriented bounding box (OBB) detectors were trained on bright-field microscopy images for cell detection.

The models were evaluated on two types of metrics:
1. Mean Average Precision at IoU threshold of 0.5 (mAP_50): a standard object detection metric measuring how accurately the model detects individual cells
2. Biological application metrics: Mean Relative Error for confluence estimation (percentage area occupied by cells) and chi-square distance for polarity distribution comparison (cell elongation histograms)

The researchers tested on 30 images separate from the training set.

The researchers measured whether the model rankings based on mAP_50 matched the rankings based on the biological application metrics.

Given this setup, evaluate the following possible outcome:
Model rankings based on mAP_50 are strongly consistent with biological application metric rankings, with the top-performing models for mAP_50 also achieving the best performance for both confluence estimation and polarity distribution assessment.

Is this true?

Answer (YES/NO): NO